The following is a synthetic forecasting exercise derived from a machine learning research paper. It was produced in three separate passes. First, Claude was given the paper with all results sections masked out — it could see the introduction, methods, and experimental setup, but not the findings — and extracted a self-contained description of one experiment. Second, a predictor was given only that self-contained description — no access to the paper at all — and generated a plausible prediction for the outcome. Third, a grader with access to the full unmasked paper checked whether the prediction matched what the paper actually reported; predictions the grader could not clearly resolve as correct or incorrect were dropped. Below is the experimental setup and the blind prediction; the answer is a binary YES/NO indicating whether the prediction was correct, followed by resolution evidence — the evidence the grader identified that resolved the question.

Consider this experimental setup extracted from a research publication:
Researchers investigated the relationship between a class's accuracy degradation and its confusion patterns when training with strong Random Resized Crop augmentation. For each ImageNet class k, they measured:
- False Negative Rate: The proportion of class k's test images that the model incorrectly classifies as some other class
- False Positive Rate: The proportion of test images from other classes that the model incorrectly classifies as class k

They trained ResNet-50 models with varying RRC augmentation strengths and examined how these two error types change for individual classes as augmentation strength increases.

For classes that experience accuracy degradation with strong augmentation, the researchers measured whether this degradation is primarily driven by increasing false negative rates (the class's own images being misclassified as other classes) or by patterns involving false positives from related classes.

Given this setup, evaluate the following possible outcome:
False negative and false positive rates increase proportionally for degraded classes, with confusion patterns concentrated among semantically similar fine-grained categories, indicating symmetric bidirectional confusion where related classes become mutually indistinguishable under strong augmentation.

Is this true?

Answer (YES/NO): NO